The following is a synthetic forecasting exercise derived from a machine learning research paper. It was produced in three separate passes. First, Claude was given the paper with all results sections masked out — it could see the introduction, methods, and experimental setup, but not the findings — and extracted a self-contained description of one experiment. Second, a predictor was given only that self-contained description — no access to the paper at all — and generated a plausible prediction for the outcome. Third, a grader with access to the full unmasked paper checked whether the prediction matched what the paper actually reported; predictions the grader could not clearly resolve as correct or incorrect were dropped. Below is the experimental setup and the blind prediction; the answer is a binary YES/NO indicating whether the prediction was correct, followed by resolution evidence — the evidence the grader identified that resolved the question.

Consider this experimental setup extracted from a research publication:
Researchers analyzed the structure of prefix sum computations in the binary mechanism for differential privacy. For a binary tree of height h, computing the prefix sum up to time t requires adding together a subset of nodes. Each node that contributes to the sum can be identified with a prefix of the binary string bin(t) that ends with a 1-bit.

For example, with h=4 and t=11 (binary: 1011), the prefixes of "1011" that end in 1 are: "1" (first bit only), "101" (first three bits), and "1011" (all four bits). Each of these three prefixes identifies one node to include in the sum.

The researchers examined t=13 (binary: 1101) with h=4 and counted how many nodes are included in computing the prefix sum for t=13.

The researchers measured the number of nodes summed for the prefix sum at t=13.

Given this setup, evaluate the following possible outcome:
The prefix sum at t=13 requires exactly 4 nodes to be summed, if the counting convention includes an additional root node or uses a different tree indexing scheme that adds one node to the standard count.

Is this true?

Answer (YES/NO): NO